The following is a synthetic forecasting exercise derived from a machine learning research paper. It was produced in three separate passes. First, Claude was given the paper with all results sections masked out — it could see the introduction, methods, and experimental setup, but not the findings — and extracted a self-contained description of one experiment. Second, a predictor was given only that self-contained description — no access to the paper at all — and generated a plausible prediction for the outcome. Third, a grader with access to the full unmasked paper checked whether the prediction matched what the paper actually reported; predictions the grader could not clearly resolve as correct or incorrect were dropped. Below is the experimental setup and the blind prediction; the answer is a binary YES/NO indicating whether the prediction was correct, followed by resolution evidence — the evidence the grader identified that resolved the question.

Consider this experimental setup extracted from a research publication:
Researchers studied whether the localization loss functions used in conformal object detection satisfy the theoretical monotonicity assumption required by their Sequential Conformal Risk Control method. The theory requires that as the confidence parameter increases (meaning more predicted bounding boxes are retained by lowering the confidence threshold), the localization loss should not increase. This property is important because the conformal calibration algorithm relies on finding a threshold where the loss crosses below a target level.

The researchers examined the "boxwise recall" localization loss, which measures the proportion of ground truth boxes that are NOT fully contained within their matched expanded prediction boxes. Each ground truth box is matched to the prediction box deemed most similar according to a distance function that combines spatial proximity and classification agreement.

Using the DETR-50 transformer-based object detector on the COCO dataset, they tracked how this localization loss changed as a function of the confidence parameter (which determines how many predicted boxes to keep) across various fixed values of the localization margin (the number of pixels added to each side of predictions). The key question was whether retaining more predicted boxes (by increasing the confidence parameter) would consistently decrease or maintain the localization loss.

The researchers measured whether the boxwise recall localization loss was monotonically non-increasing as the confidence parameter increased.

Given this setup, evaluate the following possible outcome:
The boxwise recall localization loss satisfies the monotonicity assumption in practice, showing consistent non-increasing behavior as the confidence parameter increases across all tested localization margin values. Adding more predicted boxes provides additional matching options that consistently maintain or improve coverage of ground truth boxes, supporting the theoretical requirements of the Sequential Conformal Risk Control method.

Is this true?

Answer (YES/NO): NO